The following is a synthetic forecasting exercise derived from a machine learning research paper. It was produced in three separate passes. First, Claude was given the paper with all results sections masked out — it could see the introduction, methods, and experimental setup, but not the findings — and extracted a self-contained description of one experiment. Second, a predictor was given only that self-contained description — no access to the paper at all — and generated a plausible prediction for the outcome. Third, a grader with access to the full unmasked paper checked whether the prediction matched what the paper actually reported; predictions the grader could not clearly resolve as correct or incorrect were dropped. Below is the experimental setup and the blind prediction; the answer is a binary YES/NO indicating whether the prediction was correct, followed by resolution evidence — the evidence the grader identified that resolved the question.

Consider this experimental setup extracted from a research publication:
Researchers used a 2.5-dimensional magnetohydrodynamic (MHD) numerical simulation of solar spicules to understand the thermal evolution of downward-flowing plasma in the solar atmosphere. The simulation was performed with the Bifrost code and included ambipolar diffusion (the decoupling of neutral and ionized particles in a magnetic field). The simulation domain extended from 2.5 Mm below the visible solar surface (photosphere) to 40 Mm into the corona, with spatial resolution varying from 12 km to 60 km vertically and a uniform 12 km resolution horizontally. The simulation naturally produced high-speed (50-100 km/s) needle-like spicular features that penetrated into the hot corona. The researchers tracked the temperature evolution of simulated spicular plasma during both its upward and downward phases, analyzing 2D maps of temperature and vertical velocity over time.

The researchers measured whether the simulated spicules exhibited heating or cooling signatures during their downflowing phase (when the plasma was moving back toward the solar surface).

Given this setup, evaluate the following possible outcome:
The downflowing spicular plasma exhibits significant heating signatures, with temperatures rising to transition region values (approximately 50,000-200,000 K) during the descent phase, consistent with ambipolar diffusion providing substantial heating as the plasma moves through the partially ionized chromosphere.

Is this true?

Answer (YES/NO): NO